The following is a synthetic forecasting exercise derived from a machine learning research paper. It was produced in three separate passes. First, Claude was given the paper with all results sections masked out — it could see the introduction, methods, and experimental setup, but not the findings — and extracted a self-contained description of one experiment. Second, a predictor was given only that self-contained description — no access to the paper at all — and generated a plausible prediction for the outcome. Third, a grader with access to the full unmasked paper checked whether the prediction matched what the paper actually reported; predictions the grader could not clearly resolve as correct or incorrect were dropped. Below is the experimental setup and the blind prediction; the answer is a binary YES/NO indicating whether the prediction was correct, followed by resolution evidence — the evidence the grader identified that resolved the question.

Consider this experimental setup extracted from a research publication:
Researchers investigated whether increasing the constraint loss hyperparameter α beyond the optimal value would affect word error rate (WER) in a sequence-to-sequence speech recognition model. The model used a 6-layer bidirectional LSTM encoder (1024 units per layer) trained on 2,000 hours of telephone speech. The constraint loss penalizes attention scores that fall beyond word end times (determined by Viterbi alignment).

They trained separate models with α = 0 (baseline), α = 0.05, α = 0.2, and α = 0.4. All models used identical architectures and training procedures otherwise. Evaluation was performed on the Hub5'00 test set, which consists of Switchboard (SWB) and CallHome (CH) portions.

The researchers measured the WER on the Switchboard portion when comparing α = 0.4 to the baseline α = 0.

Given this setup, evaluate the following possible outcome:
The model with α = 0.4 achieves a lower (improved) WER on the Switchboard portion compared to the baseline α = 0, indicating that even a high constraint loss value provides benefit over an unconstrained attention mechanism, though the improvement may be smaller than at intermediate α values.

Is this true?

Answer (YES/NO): NO